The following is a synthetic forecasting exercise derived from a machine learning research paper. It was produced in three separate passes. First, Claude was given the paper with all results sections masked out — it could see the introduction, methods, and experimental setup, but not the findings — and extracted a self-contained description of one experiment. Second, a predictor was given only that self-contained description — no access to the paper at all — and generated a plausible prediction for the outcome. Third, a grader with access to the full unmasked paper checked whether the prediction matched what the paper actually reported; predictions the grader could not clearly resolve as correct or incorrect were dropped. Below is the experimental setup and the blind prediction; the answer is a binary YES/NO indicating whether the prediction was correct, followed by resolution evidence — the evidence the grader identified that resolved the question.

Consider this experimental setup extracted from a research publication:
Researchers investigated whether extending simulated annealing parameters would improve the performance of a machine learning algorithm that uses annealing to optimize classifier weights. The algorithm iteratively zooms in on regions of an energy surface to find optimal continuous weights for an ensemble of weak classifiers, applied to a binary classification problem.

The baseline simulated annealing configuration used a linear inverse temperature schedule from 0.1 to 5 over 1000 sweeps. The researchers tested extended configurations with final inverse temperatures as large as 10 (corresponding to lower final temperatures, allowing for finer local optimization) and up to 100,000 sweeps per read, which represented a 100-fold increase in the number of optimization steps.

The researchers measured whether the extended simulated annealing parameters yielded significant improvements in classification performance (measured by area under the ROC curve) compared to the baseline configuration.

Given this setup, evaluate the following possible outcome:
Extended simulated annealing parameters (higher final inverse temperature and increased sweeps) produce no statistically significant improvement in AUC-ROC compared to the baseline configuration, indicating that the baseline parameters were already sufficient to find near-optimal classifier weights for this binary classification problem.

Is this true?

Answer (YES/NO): YES